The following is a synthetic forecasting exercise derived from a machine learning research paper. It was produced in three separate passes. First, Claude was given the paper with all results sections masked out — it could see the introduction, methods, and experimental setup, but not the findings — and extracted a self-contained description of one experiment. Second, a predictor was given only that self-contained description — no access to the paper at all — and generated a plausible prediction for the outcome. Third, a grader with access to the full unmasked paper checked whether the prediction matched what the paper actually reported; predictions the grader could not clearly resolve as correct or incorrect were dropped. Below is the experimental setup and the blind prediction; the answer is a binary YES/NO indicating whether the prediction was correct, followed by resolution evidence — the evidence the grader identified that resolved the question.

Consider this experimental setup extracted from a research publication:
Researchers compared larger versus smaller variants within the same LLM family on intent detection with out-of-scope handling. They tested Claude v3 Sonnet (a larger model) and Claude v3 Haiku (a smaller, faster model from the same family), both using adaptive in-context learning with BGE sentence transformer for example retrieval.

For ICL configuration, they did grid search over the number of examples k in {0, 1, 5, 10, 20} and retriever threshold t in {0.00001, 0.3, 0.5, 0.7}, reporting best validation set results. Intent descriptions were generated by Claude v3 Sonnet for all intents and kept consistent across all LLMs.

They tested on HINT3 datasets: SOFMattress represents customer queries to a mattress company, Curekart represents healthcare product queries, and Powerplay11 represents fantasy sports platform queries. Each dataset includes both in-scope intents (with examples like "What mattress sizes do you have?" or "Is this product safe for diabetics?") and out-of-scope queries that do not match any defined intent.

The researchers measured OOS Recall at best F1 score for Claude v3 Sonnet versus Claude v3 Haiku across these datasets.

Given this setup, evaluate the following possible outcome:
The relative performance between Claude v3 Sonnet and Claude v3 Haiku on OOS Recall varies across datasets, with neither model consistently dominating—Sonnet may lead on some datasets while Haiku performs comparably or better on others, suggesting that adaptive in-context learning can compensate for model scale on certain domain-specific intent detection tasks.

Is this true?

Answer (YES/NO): NO